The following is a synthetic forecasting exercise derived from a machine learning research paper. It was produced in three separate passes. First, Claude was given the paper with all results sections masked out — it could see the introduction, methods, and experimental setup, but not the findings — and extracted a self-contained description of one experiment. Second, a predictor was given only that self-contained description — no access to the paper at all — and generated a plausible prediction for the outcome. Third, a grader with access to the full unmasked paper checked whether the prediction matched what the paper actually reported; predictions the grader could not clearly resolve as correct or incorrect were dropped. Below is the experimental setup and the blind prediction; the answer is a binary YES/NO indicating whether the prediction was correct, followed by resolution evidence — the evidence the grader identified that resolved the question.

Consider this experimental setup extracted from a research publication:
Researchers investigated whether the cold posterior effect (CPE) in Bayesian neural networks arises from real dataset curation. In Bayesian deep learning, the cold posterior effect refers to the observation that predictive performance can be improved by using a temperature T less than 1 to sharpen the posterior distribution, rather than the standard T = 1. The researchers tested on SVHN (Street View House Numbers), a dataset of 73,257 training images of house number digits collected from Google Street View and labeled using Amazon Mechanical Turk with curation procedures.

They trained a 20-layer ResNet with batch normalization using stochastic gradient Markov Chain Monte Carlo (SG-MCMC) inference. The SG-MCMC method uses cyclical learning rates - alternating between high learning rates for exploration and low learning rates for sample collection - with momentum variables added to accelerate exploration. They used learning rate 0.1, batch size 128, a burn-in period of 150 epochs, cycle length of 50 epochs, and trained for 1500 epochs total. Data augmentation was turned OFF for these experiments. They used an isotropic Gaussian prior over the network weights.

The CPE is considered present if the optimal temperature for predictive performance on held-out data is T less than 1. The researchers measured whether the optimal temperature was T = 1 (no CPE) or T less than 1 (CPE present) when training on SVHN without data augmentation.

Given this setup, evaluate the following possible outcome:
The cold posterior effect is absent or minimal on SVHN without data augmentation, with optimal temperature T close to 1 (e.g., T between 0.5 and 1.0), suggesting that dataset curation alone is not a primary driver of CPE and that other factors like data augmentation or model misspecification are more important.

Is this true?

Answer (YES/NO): YES